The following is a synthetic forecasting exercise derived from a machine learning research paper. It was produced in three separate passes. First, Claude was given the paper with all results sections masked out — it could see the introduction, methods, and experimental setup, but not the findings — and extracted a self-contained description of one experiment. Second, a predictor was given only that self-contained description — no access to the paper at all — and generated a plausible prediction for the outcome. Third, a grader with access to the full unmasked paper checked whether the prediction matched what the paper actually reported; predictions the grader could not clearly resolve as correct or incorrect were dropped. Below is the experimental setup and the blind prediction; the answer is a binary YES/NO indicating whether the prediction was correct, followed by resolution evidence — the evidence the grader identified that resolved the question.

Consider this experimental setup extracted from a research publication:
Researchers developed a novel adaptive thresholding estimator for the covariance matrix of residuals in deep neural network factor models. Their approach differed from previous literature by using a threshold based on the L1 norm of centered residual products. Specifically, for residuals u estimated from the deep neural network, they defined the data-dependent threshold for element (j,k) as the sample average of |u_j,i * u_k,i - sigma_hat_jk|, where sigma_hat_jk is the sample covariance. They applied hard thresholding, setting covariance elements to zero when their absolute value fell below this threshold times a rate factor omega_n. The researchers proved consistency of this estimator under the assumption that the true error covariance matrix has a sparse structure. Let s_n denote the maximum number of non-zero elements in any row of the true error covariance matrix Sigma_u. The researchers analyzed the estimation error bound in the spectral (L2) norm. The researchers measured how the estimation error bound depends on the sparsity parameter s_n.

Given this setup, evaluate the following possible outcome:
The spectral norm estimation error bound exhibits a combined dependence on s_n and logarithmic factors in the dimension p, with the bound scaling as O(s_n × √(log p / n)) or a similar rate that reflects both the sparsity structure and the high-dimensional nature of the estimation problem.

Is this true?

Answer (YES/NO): NO